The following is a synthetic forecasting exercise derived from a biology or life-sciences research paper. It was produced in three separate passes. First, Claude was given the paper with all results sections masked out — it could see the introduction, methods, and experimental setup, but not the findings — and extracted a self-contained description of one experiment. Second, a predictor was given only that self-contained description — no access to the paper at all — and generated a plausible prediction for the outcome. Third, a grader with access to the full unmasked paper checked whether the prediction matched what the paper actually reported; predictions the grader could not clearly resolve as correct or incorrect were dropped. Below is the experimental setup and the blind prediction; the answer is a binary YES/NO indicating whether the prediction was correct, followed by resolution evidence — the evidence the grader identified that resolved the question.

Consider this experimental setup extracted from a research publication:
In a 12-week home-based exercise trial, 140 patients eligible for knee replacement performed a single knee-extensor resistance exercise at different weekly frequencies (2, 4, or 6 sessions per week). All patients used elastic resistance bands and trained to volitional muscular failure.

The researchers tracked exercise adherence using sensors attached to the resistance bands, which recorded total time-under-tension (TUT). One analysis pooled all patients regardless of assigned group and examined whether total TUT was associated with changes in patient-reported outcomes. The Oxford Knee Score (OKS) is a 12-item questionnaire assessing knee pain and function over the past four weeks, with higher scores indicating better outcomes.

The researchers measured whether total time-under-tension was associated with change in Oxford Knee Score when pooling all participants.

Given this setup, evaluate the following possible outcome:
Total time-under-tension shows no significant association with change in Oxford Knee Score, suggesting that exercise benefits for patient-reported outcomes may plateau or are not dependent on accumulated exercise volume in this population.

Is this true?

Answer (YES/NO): YES